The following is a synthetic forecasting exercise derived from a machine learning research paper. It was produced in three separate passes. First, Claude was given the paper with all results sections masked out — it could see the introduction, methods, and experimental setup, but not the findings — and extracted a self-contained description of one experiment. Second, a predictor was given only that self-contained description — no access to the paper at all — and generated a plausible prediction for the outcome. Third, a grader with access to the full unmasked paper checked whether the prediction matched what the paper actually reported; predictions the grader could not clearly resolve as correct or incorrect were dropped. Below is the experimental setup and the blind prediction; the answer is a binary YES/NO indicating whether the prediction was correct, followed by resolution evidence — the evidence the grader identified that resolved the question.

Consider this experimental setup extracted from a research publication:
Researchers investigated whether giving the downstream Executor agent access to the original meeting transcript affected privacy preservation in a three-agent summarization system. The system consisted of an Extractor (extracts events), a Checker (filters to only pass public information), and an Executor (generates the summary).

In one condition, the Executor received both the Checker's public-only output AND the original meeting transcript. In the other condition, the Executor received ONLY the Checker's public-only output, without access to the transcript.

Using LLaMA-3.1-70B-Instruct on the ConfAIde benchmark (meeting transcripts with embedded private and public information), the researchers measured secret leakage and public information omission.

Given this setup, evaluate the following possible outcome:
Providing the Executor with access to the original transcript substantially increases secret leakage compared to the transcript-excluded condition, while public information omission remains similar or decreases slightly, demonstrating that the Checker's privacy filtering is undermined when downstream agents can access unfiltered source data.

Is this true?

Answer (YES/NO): NO